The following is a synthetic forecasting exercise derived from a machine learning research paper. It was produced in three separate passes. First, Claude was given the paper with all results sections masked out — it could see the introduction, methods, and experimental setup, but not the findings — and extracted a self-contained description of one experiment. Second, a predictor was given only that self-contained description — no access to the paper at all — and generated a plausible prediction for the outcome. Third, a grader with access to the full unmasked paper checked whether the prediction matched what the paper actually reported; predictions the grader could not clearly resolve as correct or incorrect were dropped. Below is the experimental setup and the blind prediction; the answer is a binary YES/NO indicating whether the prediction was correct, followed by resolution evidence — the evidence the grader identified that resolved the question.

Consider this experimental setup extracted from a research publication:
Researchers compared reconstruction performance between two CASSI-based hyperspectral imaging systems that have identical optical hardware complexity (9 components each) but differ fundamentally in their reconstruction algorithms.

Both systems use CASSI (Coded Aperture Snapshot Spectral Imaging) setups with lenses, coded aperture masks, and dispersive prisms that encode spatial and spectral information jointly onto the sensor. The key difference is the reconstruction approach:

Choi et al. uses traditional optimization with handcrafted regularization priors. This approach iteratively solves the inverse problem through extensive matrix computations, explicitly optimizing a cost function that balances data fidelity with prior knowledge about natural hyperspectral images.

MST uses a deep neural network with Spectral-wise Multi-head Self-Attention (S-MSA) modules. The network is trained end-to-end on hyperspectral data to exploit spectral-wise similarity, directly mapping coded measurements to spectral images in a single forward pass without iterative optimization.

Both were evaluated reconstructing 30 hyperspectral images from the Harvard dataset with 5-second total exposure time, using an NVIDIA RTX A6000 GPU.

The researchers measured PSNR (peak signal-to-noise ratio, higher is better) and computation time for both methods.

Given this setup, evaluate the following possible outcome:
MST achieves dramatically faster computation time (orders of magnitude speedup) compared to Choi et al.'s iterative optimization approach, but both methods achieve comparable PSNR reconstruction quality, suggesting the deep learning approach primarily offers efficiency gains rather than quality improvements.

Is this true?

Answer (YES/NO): NO